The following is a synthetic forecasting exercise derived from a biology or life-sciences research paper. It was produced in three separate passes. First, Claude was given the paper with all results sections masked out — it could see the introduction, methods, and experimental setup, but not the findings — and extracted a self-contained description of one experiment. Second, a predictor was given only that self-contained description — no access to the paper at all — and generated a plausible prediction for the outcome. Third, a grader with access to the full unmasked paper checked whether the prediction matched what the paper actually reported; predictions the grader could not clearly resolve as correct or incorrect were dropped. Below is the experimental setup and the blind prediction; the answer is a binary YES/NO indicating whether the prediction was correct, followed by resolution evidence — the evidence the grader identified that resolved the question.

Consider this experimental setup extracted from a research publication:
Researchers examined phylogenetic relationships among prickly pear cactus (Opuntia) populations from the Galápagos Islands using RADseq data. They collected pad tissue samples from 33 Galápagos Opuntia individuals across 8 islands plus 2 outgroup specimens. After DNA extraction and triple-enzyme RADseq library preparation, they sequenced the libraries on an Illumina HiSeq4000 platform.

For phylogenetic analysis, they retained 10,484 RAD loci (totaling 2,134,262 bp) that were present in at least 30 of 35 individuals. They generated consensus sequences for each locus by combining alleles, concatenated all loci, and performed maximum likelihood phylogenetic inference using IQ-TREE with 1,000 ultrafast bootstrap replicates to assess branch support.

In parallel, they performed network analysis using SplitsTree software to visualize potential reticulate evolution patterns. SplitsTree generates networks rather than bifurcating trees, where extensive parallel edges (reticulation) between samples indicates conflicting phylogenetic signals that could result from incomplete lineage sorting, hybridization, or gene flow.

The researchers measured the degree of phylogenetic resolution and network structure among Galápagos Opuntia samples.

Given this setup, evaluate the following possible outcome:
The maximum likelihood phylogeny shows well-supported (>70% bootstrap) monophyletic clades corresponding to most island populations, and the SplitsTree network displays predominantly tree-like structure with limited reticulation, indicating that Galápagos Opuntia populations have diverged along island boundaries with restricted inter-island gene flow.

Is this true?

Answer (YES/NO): NO